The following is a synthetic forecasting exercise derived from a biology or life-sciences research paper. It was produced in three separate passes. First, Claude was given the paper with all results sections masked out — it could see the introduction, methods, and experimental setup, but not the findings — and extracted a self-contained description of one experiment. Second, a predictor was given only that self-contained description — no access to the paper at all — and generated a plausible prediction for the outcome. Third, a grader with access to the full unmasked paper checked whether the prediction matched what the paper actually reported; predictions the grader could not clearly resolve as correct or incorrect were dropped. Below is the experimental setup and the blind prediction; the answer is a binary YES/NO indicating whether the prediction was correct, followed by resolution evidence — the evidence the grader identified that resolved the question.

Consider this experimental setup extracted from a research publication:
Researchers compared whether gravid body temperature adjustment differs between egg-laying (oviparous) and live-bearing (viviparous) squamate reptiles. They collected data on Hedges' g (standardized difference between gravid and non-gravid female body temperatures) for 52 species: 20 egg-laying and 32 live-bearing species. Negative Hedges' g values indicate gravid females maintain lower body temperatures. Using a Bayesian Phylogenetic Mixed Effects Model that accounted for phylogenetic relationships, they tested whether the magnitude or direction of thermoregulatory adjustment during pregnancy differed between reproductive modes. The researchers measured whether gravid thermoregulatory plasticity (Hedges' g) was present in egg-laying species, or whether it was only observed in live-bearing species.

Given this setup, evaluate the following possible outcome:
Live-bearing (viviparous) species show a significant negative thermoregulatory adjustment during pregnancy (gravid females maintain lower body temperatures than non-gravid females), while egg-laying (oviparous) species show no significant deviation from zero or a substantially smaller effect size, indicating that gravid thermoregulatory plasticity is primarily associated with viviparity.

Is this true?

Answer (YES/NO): NO